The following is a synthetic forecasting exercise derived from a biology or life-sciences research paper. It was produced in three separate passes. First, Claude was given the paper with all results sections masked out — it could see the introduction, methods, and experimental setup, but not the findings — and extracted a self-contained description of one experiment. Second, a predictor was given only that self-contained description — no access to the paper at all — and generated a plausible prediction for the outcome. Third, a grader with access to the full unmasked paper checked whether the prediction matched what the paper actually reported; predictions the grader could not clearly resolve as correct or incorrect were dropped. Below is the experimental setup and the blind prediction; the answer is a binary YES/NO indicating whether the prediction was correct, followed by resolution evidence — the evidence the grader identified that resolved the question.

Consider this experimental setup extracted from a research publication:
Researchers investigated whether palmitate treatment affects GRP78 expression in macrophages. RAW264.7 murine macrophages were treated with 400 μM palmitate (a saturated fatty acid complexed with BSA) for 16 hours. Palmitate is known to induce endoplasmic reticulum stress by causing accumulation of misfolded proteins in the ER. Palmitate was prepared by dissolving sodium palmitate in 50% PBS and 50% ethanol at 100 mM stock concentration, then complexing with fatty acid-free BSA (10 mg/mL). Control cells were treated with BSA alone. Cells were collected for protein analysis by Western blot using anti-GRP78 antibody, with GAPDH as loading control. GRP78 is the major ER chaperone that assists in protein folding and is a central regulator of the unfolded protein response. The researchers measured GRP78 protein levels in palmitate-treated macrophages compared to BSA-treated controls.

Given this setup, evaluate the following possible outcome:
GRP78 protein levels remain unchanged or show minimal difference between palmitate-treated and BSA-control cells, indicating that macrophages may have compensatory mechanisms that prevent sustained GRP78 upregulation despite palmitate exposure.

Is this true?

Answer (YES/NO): NO